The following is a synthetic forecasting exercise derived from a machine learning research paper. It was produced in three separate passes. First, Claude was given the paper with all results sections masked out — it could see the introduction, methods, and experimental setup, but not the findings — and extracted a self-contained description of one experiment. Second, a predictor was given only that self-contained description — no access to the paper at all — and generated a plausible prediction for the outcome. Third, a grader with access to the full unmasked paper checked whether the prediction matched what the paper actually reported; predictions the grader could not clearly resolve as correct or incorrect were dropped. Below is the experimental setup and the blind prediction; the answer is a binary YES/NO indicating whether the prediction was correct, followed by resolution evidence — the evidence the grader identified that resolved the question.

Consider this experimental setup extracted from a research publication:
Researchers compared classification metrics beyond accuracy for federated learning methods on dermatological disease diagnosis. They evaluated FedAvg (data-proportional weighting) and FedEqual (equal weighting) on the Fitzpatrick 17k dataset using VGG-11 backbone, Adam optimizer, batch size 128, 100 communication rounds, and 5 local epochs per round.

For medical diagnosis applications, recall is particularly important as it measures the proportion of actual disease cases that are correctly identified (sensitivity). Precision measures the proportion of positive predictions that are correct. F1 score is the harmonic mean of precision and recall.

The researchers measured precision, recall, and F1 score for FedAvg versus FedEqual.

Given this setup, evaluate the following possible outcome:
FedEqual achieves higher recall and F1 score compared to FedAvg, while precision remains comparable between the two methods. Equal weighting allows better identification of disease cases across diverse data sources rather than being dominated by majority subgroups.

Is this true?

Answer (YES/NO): NO